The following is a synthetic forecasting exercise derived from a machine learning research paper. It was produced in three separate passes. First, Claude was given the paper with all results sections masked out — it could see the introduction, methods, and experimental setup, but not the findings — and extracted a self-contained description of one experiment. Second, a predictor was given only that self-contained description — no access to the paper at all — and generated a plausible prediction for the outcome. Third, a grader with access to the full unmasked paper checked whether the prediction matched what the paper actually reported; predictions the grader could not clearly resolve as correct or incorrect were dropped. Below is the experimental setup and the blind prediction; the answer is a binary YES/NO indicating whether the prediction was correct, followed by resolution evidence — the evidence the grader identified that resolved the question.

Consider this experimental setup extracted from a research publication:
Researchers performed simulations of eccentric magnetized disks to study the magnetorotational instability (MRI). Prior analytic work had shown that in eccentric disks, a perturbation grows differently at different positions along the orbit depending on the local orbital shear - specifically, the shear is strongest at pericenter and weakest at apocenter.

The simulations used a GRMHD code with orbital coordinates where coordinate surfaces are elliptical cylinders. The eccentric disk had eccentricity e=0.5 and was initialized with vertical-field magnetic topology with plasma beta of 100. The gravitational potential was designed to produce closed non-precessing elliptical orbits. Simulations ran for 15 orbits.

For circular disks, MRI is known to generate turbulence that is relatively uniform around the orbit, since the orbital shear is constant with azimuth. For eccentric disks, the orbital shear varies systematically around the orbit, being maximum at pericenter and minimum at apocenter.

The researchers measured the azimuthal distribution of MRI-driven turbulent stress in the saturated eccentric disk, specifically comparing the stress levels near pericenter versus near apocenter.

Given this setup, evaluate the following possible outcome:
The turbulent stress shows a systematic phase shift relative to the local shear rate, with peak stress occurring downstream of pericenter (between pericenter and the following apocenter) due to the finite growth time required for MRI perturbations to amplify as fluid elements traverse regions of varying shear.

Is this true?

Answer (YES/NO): NO